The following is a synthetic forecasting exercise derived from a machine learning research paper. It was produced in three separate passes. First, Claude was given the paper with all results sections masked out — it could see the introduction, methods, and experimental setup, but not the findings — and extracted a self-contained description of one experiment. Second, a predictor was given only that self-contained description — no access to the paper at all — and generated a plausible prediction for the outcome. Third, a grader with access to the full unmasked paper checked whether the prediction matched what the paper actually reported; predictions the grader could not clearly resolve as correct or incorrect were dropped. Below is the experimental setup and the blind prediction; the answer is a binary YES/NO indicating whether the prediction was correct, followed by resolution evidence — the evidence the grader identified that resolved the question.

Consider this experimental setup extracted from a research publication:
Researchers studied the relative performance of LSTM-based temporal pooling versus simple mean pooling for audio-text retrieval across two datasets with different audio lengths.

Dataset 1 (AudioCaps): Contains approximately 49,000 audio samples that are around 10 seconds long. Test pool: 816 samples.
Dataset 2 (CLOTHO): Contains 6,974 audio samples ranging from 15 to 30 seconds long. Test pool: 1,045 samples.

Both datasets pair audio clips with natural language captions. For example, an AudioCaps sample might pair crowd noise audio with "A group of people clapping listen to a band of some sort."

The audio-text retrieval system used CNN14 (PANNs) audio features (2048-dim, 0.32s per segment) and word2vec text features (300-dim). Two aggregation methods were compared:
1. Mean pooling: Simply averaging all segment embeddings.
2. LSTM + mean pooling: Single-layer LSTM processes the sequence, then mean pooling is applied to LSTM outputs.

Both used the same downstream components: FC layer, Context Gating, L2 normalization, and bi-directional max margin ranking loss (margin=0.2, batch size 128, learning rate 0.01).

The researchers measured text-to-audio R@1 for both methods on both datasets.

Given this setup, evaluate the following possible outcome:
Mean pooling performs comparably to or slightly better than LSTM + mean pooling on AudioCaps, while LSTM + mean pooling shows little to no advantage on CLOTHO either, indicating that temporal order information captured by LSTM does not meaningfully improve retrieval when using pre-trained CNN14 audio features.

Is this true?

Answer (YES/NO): YES